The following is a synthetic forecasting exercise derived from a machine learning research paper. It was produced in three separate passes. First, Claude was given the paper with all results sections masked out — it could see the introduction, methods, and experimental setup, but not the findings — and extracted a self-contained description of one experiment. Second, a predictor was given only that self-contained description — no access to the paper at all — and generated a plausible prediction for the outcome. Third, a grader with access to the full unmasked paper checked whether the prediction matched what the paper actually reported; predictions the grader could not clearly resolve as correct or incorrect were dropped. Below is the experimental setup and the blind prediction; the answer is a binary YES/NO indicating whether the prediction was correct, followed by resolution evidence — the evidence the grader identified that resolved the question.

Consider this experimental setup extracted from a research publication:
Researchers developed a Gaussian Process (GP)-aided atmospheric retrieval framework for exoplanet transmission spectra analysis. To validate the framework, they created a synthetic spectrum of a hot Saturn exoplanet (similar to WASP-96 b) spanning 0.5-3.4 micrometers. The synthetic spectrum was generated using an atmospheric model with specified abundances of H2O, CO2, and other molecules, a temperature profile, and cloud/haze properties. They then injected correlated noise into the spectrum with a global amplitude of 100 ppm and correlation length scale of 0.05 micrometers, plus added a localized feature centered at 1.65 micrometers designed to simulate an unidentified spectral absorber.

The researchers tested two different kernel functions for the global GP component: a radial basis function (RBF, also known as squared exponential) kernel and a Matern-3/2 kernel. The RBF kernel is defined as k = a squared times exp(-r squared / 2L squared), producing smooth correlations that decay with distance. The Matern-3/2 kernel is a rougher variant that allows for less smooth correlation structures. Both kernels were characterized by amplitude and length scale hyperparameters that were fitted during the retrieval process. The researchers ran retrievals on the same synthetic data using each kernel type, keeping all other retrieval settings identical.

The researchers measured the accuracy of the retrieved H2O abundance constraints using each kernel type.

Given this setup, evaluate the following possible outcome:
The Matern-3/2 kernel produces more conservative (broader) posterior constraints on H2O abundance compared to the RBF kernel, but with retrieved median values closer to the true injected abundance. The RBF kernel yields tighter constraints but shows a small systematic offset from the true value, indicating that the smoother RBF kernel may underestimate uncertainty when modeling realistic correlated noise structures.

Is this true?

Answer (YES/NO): NO